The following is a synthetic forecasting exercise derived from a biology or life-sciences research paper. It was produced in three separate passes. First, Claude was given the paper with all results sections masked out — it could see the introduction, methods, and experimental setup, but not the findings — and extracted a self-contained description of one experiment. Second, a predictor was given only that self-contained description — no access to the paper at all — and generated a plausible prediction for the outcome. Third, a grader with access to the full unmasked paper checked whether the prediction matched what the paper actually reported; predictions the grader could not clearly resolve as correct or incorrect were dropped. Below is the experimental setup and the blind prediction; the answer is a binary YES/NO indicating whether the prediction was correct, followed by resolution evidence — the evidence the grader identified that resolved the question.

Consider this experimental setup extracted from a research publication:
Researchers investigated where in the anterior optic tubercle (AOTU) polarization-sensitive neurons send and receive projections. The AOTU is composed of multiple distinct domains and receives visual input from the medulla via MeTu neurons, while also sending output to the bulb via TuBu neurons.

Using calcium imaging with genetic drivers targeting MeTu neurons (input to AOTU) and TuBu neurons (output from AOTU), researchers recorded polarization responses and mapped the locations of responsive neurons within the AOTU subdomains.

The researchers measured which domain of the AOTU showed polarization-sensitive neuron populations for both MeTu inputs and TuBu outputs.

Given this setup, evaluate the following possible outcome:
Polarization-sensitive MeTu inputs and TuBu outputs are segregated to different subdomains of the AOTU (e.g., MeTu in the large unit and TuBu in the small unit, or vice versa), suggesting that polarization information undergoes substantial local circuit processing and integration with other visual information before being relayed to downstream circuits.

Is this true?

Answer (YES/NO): NO